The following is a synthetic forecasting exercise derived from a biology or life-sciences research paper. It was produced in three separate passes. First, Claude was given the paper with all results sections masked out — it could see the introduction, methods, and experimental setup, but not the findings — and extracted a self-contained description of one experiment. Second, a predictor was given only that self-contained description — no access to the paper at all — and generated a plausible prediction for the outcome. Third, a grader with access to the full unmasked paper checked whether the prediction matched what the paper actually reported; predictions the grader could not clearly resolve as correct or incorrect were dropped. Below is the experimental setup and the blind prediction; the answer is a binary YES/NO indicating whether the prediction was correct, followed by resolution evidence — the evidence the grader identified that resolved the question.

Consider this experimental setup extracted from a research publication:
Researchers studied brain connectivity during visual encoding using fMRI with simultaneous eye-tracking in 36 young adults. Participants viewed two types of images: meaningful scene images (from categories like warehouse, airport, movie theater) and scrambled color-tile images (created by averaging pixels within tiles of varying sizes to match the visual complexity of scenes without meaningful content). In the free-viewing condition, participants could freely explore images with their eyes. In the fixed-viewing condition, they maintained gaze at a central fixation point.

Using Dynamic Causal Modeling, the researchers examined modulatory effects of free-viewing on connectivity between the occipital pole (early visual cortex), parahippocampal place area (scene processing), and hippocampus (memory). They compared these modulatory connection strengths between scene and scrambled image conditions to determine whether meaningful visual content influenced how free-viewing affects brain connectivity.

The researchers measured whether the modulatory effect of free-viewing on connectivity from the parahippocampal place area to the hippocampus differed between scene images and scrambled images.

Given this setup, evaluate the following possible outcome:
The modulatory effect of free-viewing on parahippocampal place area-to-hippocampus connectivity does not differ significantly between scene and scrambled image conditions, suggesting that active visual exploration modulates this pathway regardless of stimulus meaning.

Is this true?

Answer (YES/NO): NO